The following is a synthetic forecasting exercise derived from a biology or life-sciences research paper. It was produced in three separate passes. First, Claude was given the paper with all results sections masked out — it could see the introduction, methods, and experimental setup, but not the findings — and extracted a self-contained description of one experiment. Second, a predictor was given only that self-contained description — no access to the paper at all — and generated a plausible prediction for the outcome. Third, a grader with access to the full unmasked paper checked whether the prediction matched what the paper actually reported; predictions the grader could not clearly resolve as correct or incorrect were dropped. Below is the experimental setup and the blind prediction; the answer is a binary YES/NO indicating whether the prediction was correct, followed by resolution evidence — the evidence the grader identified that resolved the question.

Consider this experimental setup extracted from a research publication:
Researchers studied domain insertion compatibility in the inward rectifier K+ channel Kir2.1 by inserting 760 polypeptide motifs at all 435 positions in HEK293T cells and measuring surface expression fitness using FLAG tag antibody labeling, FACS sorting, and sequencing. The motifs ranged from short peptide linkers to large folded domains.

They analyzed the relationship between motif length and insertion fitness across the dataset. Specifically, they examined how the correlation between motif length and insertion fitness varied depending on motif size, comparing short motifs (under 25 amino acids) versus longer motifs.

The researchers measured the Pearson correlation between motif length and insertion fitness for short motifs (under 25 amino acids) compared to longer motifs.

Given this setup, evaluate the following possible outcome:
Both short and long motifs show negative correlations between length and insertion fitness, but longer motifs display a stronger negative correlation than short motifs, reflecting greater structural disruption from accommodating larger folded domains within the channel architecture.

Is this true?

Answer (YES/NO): NO